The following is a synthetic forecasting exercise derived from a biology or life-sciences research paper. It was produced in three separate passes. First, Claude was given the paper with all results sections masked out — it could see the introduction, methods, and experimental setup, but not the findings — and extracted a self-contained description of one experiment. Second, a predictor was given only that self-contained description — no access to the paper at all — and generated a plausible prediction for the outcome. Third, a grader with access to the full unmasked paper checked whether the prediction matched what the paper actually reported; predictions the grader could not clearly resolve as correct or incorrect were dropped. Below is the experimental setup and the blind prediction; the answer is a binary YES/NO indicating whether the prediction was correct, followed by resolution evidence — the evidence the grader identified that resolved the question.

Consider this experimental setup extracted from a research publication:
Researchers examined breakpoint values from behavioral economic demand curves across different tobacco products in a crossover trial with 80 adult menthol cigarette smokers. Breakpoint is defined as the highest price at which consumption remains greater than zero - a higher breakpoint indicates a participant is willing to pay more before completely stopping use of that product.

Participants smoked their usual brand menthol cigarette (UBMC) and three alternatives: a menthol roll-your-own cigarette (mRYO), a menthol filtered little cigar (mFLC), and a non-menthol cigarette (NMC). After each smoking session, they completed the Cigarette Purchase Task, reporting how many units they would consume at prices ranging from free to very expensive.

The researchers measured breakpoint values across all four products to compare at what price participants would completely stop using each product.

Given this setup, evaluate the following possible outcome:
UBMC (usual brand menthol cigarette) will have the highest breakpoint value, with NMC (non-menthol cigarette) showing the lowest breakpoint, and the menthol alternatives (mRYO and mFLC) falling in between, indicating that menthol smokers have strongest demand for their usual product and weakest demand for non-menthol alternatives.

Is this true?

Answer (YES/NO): NO